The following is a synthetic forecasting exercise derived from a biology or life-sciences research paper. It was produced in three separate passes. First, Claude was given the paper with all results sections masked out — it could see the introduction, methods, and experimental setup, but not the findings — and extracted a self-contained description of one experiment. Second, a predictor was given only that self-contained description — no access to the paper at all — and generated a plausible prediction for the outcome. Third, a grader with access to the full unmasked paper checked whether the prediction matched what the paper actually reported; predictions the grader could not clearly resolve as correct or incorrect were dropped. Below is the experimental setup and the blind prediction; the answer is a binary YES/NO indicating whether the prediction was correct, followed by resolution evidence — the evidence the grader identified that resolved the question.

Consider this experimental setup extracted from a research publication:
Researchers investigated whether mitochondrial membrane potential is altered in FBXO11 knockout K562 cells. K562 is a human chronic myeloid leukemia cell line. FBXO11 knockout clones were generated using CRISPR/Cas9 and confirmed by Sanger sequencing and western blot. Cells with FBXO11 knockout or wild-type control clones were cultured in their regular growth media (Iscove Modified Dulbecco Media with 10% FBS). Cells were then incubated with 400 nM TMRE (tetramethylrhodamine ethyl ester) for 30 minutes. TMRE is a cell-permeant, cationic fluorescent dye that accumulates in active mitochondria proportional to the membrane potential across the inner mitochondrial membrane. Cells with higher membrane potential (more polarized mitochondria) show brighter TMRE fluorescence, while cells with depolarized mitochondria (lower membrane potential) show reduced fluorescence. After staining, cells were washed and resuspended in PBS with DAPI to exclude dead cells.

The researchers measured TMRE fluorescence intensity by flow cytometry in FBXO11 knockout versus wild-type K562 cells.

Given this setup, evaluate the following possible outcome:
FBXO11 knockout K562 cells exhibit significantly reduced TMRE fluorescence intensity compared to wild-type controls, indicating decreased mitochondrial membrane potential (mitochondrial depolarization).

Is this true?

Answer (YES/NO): YES